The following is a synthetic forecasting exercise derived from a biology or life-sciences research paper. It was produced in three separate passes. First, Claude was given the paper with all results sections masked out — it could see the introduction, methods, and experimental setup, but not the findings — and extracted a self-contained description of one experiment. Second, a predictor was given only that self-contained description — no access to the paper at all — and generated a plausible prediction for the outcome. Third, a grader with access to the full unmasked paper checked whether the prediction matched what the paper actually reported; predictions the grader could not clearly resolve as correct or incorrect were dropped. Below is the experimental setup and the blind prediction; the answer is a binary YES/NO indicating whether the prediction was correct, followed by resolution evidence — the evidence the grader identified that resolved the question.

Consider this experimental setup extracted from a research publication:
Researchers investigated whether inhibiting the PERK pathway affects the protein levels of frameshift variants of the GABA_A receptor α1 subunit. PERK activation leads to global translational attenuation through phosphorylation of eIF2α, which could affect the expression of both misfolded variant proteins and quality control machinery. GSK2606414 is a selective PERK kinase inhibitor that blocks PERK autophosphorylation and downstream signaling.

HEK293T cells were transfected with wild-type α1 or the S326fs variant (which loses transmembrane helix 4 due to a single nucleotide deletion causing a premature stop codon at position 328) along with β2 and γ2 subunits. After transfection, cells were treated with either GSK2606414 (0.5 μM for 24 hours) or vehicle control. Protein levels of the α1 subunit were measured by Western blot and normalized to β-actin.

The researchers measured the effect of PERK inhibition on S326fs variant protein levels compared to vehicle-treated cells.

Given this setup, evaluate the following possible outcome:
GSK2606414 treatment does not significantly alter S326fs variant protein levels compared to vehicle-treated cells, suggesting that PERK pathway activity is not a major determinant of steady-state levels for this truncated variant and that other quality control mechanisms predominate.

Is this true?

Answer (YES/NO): NO